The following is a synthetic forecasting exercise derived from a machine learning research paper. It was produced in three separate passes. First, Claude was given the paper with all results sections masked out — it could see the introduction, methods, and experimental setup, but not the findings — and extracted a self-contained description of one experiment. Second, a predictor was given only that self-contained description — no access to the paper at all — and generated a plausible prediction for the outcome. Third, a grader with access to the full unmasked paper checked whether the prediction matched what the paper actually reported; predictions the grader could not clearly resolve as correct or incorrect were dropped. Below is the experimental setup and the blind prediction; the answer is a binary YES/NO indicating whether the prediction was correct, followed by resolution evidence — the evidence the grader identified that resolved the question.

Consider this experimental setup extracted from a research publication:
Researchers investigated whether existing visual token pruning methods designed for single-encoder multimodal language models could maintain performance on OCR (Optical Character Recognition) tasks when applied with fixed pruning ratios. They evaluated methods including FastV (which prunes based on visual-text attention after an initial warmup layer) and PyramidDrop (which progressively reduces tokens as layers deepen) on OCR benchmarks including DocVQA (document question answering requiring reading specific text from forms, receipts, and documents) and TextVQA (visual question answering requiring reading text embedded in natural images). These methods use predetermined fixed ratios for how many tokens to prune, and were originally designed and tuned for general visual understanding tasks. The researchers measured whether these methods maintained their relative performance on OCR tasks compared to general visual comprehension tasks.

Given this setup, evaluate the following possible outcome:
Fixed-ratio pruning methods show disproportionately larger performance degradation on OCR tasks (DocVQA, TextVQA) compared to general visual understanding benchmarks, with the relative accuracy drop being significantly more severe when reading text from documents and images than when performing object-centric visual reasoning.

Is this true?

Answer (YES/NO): YES